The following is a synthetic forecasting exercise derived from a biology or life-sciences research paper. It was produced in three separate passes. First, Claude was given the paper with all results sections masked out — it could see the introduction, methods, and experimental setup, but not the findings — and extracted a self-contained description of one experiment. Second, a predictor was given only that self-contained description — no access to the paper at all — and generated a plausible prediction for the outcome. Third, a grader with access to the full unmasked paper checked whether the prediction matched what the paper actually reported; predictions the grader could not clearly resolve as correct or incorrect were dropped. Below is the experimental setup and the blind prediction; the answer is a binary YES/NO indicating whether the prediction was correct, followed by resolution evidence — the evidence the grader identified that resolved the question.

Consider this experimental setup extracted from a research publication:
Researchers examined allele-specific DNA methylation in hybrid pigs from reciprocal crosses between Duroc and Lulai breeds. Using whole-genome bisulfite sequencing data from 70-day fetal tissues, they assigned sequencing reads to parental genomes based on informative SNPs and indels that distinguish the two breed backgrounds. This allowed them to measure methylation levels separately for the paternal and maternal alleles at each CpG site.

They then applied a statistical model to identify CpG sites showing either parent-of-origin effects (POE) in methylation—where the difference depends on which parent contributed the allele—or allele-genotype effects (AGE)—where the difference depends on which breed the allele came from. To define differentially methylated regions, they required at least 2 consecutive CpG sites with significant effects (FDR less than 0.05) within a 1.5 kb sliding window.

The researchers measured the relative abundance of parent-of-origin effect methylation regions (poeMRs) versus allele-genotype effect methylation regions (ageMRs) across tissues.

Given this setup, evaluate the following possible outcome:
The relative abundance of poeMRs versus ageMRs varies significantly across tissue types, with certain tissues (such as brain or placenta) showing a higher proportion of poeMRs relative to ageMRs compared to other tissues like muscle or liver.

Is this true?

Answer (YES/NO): NO